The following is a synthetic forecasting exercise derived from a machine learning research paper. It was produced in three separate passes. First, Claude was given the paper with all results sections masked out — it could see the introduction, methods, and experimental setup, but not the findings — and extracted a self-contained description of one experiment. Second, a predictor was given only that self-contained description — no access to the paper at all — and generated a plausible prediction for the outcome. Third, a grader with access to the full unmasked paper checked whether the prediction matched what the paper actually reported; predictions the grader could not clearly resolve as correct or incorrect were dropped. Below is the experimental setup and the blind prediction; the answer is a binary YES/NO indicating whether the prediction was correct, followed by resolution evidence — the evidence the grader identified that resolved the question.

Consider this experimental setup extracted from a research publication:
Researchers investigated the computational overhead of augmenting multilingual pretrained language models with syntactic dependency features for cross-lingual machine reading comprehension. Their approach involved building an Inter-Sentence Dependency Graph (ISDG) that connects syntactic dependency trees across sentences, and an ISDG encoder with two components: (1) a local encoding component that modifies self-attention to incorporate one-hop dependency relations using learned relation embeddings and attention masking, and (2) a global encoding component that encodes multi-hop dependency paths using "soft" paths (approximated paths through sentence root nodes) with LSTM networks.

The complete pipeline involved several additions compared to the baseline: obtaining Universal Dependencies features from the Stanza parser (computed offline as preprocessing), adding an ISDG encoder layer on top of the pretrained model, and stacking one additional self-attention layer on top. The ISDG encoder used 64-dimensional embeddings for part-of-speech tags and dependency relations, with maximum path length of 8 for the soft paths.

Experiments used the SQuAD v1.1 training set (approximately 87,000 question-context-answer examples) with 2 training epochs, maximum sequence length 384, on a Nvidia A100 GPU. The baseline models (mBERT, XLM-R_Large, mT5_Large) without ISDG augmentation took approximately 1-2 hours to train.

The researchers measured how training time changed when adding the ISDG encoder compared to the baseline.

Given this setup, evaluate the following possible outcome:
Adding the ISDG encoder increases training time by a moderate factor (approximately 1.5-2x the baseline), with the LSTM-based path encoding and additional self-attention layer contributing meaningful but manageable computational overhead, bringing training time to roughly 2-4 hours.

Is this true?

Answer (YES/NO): NO